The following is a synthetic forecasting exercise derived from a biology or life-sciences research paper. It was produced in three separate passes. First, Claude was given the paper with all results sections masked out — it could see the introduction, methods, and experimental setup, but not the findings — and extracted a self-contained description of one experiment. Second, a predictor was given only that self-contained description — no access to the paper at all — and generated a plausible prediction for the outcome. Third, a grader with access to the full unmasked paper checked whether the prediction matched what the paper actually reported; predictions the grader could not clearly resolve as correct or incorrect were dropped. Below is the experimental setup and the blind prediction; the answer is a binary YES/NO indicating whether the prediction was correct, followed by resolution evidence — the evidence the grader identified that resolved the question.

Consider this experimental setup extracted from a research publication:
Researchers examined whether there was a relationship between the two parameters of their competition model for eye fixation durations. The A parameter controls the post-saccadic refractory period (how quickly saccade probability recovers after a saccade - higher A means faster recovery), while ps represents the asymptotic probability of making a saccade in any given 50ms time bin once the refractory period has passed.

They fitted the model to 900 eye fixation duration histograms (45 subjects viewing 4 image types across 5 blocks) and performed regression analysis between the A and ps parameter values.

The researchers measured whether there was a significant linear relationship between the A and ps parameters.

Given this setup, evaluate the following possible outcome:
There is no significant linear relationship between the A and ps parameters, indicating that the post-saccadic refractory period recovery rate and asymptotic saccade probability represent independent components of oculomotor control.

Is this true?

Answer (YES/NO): NO